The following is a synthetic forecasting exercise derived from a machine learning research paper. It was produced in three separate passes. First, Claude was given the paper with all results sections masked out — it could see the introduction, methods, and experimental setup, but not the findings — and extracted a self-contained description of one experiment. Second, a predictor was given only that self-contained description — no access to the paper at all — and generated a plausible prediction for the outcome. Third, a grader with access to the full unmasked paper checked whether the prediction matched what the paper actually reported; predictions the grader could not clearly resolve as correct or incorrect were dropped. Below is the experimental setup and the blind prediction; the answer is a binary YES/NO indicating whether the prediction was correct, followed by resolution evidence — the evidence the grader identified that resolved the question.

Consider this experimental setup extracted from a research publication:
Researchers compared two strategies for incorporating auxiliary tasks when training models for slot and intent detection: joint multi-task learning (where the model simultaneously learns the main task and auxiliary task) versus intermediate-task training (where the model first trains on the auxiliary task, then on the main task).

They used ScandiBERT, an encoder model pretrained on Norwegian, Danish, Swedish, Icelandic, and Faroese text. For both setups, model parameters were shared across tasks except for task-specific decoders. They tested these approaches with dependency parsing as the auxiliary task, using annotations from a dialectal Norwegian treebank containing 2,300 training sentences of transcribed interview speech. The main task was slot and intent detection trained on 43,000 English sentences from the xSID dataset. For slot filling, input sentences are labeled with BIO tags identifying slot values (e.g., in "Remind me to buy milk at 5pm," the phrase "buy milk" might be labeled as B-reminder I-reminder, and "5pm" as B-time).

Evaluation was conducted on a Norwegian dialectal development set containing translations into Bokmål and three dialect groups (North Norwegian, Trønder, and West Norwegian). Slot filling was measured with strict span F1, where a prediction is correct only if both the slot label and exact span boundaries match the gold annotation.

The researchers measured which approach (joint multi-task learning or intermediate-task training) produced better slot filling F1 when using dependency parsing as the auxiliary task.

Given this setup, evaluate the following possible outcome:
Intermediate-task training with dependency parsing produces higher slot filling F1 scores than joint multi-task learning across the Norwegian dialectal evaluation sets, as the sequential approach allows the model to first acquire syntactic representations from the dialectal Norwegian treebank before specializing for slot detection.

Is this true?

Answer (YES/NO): YES